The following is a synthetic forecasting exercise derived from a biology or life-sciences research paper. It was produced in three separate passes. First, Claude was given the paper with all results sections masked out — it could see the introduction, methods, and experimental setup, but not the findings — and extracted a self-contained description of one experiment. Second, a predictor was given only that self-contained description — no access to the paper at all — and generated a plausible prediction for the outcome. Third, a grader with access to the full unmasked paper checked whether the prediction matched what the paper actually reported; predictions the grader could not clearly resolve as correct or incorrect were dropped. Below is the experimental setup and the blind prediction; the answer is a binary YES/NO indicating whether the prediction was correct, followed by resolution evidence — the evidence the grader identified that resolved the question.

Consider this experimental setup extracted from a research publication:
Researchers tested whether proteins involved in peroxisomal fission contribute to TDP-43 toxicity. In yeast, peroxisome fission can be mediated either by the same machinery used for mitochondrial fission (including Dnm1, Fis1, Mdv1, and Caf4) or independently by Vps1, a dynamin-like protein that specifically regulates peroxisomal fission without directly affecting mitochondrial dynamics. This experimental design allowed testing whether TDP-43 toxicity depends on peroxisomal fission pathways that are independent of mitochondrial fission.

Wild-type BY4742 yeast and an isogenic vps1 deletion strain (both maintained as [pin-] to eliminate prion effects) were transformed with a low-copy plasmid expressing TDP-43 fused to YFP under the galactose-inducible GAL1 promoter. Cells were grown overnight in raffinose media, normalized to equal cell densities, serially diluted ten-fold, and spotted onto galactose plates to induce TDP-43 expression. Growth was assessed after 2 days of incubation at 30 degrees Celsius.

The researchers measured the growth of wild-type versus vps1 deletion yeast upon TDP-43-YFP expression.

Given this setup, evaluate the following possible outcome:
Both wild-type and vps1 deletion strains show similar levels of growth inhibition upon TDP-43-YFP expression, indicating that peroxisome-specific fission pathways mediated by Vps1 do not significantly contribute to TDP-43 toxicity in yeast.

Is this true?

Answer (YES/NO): YES